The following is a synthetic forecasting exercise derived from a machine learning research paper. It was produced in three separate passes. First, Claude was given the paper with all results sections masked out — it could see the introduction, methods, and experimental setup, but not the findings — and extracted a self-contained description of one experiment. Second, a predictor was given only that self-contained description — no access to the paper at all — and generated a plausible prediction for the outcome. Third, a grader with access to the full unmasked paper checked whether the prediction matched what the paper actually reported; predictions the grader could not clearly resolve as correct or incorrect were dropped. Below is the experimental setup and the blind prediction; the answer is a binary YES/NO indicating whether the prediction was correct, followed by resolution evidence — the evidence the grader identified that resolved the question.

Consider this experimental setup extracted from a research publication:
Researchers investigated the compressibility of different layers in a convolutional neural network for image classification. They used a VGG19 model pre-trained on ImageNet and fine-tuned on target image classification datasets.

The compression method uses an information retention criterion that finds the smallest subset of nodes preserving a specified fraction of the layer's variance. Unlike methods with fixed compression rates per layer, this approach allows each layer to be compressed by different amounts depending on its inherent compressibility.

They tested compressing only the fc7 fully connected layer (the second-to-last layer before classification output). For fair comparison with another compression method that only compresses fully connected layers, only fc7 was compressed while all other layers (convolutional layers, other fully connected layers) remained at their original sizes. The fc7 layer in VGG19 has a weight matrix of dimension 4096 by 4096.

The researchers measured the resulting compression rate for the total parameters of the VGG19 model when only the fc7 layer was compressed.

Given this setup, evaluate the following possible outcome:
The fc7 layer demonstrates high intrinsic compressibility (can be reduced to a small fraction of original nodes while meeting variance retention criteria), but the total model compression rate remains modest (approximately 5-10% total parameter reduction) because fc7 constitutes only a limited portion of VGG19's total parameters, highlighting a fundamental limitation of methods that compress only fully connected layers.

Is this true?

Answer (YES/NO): NO